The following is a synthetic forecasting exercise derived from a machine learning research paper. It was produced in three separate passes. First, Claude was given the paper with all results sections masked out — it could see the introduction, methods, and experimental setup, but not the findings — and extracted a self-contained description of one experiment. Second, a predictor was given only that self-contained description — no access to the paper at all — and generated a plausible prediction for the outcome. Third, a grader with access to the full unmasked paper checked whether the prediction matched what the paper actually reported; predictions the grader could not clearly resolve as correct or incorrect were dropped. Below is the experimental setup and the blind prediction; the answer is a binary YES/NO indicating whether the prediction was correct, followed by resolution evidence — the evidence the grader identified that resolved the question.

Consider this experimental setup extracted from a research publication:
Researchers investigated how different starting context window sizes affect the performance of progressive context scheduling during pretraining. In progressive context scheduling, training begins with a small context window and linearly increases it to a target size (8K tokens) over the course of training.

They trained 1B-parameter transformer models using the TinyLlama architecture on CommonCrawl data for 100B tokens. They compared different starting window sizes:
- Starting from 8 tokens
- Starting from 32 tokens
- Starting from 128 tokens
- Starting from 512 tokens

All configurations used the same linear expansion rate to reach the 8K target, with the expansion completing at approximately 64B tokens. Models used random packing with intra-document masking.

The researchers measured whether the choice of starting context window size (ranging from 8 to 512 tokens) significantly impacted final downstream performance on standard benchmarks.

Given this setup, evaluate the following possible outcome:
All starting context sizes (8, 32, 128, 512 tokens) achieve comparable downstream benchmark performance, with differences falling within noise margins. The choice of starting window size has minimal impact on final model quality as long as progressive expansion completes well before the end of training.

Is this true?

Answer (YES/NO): NO